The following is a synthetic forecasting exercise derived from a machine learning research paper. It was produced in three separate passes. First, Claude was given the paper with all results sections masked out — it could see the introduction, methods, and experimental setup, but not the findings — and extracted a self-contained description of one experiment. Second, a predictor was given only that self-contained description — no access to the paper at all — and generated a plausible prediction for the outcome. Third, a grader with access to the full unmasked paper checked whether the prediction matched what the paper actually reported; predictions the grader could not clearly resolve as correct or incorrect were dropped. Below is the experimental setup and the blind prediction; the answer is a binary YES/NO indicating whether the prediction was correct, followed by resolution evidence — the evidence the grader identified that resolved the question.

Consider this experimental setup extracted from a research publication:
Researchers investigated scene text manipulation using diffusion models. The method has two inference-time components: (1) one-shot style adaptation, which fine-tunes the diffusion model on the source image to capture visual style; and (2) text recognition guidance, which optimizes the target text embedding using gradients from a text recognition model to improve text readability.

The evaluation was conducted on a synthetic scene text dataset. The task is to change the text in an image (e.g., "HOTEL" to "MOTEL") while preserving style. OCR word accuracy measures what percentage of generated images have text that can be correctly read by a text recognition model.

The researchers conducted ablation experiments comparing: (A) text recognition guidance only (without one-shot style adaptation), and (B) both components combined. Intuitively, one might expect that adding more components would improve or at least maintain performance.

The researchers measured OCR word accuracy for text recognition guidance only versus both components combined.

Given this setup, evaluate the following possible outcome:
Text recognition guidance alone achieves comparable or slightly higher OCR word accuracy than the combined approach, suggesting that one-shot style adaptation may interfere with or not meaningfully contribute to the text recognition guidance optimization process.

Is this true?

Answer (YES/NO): YES